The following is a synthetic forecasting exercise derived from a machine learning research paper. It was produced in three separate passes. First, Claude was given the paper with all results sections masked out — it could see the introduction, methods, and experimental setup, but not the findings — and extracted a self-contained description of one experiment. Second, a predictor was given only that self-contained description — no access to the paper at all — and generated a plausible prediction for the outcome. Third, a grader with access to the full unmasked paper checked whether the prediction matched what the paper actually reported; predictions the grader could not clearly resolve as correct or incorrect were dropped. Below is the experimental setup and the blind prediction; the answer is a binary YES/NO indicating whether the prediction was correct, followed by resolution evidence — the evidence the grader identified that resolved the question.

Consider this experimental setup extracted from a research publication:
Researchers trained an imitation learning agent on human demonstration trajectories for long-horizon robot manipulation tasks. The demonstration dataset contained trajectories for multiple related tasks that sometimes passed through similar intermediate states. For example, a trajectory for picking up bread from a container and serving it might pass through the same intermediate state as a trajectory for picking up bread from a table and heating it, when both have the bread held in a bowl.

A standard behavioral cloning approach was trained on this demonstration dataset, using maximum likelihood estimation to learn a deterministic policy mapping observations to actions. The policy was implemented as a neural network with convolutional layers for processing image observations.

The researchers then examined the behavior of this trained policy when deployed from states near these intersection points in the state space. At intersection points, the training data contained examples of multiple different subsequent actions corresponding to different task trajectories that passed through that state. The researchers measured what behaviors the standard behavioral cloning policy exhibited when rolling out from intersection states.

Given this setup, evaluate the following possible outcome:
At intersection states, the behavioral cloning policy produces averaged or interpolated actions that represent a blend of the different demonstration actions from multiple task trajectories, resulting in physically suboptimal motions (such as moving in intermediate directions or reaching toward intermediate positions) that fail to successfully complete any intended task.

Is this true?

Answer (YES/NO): NO